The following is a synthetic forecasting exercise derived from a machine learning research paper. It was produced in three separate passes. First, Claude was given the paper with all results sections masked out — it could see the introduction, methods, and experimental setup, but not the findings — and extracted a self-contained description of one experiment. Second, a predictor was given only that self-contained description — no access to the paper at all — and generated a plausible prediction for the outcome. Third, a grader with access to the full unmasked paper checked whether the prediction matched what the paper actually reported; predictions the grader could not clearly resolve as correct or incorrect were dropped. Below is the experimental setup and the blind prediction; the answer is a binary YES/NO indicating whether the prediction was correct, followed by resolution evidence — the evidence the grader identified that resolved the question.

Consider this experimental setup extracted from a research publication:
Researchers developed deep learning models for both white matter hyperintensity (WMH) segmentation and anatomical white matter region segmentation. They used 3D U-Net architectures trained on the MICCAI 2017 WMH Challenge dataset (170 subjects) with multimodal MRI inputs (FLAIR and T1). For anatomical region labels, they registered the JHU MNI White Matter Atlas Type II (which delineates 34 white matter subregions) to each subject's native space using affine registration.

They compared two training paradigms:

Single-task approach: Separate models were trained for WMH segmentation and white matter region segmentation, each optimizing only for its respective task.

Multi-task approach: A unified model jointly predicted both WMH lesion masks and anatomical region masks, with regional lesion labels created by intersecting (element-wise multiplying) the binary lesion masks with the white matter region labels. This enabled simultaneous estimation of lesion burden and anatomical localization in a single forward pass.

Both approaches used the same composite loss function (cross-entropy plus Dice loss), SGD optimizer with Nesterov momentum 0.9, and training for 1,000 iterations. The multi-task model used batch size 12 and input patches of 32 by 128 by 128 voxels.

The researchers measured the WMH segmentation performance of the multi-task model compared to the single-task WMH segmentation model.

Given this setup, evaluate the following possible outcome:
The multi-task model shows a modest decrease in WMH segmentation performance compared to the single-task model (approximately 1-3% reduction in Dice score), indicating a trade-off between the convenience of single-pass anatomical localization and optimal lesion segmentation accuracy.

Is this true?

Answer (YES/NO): NO